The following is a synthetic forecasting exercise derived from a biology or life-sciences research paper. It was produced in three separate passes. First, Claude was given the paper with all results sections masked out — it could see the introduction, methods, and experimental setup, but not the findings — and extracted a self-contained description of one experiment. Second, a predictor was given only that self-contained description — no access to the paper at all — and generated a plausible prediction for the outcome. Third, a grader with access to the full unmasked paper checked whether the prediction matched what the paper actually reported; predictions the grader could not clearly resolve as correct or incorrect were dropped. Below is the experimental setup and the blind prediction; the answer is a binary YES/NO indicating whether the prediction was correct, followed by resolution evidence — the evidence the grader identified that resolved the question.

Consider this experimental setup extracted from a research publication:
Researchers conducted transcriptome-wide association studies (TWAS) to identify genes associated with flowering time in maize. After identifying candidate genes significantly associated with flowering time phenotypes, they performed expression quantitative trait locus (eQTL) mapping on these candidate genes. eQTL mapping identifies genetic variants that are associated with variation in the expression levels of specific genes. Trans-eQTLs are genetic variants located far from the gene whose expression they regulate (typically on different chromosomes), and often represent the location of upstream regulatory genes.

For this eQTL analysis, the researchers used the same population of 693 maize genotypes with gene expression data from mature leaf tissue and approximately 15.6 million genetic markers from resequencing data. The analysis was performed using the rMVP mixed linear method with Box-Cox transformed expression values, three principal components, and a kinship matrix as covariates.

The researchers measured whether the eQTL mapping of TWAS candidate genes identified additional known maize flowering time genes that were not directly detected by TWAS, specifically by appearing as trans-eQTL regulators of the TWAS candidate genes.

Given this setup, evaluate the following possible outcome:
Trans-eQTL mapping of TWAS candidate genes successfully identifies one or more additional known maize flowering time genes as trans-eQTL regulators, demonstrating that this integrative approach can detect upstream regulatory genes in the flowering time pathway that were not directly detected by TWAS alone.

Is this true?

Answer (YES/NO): YES